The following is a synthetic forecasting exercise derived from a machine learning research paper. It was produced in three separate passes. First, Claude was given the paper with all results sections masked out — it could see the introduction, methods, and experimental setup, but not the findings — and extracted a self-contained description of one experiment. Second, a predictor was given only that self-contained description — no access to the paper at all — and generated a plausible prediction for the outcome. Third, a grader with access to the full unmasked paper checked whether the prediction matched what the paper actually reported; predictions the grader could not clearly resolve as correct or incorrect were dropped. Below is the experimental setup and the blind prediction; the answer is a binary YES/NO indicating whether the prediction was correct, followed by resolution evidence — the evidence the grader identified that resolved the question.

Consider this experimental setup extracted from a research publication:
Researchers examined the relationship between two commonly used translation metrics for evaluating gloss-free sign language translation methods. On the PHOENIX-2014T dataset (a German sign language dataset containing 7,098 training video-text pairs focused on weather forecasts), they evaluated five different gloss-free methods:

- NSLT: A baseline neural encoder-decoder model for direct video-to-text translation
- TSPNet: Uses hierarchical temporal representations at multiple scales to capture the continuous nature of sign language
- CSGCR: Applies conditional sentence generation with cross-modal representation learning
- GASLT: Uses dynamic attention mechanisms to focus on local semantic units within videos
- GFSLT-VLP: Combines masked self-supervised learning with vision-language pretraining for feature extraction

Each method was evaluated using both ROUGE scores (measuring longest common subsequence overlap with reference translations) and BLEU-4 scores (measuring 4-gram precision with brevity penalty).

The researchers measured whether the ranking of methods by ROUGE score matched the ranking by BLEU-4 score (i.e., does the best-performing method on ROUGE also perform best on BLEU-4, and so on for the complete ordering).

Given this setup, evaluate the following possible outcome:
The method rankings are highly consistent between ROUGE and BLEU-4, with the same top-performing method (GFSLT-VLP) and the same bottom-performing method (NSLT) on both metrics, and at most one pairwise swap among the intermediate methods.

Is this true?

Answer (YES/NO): YES